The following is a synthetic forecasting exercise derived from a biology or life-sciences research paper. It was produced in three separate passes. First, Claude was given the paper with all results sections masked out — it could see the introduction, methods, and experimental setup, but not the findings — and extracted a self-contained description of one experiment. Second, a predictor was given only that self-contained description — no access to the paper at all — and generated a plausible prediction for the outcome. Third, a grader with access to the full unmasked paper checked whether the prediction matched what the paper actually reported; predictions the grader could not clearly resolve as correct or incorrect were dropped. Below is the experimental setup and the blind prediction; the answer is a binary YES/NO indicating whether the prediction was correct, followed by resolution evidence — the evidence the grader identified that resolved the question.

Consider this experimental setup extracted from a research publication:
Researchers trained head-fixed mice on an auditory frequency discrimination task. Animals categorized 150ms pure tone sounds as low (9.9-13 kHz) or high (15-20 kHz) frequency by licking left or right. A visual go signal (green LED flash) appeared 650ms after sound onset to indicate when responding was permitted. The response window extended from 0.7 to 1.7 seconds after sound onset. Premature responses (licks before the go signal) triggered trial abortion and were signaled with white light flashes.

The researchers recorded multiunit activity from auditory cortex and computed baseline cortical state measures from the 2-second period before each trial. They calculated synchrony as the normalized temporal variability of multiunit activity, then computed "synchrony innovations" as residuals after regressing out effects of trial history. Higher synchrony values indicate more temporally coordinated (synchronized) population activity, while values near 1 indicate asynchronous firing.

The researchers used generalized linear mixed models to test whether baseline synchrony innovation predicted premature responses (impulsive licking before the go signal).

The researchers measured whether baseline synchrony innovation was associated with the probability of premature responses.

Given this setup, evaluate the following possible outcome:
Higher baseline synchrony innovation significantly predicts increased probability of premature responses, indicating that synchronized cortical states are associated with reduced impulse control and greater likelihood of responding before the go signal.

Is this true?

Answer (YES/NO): NO